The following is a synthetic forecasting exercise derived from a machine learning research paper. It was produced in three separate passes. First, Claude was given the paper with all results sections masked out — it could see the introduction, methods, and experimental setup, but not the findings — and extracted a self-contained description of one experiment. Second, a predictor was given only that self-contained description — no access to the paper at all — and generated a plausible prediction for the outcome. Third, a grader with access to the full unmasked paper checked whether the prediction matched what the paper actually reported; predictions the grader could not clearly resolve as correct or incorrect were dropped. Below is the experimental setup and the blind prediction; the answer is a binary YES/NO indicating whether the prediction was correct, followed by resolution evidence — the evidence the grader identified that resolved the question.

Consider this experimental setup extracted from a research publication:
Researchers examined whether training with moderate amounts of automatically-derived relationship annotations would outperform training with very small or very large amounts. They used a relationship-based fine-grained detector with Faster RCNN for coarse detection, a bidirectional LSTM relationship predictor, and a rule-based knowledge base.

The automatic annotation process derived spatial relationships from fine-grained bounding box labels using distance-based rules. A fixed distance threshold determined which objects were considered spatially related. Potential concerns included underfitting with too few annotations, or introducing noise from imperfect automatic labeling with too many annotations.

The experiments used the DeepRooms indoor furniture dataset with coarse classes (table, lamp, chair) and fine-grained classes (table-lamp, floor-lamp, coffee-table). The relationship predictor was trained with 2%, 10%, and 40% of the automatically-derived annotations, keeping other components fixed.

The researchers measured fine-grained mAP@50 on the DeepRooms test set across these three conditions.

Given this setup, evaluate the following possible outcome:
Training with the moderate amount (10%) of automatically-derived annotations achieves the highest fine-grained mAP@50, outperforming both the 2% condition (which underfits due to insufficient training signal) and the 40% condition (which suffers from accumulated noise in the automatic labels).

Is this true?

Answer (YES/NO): NO